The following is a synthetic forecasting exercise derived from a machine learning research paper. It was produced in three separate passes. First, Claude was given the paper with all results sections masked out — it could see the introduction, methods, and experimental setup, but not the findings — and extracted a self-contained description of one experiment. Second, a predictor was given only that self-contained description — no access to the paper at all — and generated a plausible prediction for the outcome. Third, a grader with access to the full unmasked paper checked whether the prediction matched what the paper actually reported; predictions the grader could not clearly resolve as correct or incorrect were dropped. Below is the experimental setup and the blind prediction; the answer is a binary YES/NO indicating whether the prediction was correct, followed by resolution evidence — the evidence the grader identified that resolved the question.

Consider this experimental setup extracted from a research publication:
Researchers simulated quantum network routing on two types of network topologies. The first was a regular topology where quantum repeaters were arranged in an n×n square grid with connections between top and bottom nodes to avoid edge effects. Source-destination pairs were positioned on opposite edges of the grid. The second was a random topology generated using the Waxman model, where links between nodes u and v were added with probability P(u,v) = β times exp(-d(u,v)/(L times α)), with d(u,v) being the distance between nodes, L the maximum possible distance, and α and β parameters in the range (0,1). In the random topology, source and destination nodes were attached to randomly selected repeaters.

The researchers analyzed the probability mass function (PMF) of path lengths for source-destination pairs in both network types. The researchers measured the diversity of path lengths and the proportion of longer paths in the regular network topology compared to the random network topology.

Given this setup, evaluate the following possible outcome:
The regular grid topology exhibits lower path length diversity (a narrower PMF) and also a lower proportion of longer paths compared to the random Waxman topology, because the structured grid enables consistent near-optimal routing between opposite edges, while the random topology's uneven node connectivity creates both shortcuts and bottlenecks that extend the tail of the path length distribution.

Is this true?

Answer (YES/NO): NO